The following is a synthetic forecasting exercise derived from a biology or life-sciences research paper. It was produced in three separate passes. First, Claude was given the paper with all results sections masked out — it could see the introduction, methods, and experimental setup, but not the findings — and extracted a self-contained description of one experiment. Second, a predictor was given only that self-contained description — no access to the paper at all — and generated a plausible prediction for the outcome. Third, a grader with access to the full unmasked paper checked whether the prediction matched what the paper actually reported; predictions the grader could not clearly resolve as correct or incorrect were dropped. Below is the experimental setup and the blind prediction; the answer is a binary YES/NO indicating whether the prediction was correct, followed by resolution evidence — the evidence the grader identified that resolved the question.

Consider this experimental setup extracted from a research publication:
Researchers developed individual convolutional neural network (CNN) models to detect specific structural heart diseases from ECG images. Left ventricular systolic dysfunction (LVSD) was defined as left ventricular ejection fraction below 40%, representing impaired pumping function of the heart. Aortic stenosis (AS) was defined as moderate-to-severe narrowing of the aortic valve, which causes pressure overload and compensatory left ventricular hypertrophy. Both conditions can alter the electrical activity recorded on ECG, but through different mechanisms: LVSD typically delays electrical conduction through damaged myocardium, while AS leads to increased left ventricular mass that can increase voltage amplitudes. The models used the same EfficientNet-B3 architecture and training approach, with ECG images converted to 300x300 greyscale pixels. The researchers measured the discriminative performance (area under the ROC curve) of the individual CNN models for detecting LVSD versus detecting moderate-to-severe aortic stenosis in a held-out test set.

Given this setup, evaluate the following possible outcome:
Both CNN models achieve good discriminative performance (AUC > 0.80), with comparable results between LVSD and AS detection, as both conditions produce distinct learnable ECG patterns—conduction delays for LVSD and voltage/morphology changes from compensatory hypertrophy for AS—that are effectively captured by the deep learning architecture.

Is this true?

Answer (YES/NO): NO